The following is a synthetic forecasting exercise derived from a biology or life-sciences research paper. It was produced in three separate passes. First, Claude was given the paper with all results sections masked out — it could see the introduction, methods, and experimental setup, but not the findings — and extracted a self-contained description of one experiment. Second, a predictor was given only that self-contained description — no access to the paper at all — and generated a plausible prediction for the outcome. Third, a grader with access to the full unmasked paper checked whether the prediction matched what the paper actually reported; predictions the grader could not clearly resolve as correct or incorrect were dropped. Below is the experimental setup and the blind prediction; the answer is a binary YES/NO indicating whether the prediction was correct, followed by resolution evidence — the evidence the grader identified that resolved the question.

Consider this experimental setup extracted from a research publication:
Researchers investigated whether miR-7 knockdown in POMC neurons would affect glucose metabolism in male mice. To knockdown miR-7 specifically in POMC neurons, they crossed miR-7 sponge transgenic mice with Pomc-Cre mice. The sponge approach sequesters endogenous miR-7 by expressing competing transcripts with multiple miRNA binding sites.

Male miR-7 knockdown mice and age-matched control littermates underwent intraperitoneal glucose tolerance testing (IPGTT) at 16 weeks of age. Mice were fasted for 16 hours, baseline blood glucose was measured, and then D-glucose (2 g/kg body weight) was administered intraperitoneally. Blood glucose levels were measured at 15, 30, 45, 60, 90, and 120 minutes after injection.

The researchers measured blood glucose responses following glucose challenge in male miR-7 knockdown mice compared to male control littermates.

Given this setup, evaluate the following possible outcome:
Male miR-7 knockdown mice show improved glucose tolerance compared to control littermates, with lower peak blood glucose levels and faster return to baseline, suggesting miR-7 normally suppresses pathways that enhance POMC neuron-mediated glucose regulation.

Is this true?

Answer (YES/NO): NO